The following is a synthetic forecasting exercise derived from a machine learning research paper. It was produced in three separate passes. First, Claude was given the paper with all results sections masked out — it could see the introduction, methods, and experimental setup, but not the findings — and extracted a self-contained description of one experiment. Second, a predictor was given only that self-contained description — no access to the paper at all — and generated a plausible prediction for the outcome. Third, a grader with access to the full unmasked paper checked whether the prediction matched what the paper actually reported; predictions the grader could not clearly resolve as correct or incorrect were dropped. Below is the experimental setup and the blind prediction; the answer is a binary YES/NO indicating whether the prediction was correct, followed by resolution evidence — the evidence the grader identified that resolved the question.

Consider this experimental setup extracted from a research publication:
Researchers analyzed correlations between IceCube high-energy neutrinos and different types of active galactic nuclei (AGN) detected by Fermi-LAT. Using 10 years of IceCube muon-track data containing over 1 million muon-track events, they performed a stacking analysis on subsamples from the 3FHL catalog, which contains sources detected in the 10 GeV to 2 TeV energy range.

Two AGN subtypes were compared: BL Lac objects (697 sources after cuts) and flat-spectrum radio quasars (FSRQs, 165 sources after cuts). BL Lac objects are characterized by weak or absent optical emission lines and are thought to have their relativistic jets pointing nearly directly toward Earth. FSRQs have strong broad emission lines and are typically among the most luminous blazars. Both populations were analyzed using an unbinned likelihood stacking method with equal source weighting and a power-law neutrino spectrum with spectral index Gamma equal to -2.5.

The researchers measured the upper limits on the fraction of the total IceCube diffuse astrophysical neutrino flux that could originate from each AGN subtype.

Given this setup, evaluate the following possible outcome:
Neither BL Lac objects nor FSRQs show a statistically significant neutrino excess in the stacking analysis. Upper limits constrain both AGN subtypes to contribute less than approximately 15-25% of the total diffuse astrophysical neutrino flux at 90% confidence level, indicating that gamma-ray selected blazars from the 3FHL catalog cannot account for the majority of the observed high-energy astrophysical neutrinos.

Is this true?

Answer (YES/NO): NO